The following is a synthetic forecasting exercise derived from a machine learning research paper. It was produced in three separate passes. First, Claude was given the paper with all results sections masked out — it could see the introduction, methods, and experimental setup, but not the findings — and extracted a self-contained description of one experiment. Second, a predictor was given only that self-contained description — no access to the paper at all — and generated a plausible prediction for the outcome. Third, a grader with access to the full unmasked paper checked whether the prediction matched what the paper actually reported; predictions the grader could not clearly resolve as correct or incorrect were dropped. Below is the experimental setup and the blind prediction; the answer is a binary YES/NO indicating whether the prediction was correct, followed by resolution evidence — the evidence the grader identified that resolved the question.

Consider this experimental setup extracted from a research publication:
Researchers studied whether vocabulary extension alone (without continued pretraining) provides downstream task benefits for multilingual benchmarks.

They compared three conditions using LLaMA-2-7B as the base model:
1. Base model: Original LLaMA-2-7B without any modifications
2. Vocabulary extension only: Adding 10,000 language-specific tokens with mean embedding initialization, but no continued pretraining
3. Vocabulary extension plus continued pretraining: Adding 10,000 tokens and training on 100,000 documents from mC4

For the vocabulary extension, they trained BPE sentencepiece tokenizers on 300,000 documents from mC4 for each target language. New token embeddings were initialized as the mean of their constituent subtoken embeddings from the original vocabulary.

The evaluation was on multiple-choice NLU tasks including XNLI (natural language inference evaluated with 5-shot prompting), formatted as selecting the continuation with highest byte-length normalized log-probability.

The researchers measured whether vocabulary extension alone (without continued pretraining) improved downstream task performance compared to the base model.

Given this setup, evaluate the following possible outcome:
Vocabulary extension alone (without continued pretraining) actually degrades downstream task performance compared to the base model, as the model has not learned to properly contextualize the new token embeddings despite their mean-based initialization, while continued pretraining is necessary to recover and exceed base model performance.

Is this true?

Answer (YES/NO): YES